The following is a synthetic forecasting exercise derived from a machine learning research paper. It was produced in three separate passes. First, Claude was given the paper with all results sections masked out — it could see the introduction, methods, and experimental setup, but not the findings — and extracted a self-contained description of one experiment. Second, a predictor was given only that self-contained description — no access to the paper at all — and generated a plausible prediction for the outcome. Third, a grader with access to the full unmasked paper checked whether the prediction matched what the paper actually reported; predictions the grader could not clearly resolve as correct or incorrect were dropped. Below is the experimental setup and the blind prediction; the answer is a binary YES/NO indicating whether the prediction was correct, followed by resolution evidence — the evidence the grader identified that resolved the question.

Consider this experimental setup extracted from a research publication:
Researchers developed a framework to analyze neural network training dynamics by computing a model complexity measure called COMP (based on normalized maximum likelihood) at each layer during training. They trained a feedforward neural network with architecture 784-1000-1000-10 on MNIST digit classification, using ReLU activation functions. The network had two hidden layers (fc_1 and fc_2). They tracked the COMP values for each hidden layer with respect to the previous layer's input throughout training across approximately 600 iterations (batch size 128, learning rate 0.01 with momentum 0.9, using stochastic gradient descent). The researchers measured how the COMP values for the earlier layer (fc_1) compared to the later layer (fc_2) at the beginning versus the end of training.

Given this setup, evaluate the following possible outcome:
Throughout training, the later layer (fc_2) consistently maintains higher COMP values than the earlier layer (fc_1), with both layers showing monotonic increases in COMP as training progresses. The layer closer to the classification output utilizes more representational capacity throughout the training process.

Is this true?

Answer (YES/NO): NO